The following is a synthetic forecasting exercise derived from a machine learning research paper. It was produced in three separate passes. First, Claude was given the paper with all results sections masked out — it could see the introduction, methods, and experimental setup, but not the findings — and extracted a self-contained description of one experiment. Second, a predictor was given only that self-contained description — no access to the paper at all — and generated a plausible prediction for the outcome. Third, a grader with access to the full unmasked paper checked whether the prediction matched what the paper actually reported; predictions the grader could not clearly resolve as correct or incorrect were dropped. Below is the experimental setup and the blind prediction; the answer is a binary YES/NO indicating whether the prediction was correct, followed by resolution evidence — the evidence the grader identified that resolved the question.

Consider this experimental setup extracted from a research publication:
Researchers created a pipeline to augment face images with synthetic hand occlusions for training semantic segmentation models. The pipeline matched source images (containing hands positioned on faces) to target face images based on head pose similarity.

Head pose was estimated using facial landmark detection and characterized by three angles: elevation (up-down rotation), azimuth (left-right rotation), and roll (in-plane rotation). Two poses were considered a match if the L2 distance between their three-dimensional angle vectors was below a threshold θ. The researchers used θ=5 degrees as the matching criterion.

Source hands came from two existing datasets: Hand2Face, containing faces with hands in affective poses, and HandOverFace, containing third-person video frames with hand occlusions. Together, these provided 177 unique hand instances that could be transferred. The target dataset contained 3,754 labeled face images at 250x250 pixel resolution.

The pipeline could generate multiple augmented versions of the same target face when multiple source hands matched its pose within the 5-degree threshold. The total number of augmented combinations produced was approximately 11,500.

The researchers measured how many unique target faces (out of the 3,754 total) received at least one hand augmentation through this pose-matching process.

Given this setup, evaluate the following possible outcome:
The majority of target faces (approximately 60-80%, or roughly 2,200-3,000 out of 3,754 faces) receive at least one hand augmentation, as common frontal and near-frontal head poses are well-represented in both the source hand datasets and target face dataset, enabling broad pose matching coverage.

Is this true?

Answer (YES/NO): NO